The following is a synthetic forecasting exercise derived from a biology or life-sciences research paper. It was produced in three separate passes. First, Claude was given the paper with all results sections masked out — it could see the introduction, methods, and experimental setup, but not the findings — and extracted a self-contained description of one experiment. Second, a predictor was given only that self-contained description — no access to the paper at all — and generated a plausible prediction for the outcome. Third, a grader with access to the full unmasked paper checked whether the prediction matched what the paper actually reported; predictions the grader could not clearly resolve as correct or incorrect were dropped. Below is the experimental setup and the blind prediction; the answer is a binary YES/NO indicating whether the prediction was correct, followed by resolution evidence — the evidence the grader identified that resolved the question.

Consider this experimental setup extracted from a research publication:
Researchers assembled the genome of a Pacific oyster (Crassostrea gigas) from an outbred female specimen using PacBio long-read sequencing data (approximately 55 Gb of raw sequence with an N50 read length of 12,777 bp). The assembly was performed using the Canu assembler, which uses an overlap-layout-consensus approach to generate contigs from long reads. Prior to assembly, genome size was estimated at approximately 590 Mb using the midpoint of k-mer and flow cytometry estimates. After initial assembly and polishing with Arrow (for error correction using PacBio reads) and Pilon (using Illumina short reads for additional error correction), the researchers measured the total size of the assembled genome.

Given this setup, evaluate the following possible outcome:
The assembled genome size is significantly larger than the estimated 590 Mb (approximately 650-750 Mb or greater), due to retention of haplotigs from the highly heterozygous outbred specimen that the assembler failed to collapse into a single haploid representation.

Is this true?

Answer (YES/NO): YES